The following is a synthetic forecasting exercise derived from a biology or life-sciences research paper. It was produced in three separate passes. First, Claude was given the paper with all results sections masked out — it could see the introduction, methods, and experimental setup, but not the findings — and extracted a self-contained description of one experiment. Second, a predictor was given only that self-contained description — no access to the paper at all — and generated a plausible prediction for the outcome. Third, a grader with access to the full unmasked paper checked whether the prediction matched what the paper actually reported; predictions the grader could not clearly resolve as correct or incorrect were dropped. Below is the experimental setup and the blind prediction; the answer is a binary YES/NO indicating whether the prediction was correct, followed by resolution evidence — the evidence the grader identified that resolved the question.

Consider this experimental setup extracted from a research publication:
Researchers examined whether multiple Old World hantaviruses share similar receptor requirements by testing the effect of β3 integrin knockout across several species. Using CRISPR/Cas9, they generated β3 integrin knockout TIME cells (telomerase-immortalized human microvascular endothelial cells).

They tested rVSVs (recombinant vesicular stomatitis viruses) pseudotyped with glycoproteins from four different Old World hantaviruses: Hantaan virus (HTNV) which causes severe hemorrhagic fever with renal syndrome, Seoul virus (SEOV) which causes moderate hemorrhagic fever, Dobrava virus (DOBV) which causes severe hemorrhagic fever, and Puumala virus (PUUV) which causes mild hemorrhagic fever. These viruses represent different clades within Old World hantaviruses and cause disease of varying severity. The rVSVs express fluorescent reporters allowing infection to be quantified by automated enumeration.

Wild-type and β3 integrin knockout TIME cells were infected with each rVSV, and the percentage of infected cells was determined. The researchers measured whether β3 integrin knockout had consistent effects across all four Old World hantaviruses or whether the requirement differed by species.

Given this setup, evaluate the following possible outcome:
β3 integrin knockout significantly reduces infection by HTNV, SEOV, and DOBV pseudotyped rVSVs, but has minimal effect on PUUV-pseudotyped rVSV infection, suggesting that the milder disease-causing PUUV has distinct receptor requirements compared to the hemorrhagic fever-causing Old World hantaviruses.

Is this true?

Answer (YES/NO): NO